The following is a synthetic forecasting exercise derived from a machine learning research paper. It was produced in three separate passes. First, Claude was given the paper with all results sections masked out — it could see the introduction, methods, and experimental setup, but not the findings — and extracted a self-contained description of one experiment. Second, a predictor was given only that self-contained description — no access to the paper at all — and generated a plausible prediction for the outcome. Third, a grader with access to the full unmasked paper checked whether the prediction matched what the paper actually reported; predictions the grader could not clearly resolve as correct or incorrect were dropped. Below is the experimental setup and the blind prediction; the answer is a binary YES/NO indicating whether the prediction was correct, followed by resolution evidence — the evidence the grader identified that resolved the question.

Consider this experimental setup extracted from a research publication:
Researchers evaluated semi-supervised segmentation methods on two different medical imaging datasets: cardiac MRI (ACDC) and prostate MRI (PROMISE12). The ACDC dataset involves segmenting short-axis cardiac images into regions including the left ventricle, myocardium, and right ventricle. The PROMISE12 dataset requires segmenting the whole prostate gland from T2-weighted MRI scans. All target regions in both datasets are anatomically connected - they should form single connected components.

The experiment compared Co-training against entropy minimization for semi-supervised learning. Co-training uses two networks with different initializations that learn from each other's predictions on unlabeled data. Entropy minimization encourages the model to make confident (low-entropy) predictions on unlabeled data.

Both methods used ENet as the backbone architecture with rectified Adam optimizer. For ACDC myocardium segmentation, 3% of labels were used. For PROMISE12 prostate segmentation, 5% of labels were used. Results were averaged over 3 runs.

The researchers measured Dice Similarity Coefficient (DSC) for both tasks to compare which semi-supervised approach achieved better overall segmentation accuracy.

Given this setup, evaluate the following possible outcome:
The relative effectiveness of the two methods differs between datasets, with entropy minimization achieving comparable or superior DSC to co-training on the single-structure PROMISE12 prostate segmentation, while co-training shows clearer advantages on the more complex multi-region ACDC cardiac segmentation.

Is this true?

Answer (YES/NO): YES